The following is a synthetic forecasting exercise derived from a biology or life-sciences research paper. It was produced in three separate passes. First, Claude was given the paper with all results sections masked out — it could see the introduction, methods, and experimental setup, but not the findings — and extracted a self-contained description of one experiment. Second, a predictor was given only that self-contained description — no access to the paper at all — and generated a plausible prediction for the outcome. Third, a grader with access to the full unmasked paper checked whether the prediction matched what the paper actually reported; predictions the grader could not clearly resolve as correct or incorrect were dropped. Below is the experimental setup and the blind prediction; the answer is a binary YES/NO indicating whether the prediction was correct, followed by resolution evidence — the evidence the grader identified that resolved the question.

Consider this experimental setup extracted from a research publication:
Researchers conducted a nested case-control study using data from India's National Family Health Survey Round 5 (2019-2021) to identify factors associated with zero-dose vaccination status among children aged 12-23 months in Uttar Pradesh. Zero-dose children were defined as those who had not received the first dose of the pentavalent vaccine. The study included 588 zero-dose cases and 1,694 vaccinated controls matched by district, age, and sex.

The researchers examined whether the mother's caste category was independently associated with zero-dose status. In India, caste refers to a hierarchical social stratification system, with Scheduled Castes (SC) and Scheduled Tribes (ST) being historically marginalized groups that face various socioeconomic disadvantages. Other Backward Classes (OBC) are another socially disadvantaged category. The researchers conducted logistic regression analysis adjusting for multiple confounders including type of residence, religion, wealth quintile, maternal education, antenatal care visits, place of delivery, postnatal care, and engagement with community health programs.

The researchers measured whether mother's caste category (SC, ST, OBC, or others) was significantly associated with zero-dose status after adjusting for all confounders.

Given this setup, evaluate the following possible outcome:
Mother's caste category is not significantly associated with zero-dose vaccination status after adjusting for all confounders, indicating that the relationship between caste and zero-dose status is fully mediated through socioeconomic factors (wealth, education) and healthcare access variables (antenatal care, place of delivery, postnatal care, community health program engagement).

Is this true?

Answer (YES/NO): NO